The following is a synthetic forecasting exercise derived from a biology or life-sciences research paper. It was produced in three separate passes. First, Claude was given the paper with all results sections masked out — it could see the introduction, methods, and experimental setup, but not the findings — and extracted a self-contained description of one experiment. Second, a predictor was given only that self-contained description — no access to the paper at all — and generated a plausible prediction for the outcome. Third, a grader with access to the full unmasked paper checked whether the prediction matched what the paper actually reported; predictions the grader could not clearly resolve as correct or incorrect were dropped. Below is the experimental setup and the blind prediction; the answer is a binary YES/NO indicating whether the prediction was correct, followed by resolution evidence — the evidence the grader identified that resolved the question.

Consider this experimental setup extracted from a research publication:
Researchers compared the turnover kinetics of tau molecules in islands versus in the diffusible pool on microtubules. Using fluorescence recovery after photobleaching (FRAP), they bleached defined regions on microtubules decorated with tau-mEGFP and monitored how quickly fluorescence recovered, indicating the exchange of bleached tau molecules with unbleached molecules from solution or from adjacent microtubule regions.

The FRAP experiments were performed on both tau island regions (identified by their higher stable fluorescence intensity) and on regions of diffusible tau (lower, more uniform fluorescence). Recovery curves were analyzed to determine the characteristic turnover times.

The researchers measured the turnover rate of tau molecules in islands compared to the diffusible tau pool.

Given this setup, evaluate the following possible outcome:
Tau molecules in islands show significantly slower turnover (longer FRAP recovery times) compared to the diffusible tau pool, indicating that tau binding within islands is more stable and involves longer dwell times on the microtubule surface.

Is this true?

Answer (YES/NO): YES